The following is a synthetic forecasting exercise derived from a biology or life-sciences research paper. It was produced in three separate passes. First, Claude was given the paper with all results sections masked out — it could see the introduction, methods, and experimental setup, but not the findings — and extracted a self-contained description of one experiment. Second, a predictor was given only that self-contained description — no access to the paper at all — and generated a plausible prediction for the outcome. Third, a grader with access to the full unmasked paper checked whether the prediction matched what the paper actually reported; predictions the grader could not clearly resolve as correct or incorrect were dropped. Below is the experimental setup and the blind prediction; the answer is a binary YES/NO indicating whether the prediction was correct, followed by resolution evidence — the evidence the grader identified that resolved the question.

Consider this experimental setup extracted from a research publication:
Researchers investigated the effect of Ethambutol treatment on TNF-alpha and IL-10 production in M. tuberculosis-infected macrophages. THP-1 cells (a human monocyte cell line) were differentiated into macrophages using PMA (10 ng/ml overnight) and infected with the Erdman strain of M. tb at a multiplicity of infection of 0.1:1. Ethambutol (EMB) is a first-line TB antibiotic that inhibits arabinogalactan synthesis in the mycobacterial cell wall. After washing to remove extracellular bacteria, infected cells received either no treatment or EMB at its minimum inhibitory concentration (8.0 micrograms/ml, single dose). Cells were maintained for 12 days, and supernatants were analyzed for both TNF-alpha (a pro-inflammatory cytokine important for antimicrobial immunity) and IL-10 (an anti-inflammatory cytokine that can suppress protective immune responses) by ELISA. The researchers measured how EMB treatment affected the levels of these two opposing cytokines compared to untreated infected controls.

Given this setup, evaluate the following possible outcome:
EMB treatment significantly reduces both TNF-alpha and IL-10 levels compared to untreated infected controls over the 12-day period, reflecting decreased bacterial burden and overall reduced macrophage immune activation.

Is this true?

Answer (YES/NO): NO